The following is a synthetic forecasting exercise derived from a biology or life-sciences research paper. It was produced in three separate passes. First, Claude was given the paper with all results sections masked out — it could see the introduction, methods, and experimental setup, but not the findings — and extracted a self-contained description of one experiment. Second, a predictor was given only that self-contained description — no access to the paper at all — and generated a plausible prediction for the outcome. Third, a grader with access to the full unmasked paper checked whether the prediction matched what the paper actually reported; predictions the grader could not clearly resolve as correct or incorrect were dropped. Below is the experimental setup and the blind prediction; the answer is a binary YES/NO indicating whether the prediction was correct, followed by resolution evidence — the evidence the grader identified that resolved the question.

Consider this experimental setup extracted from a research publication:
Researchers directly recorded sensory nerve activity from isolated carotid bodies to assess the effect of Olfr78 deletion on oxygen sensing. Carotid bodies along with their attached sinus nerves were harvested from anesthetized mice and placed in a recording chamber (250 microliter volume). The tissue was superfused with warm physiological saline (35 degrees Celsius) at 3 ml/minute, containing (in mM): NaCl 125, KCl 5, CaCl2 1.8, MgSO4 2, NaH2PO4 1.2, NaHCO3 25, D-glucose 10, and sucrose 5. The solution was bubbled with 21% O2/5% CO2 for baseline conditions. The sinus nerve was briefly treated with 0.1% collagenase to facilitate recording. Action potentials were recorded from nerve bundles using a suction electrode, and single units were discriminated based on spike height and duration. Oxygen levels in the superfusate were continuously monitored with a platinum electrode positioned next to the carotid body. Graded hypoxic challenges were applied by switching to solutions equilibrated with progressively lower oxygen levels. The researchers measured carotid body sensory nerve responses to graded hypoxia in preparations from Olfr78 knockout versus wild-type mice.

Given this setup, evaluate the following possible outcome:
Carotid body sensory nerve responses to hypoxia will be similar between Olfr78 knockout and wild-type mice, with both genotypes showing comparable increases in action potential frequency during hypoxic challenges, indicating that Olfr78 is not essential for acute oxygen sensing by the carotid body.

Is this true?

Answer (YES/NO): NO